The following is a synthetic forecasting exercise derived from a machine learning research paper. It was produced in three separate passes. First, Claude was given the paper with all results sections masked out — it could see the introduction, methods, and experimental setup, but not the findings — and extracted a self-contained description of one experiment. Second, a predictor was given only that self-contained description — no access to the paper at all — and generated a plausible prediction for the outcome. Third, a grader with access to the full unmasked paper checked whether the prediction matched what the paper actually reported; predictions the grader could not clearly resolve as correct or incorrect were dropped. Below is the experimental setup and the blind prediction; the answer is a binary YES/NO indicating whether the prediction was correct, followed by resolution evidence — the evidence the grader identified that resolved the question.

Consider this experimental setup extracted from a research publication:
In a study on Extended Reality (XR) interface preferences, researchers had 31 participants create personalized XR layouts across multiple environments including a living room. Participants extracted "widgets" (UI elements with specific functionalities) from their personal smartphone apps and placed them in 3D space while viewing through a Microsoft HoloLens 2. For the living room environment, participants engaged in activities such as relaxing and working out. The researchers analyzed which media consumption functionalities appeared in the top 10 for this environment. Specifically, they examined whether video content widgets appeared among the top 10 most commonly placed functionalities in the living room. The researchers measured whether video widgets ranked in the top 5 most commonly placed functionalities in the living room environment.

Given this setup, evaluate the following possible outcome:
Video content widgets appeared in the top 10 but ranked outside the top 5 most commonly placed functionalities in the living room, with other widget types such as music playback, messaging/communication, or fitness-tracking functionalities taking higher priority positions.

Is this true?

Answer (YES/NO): NO